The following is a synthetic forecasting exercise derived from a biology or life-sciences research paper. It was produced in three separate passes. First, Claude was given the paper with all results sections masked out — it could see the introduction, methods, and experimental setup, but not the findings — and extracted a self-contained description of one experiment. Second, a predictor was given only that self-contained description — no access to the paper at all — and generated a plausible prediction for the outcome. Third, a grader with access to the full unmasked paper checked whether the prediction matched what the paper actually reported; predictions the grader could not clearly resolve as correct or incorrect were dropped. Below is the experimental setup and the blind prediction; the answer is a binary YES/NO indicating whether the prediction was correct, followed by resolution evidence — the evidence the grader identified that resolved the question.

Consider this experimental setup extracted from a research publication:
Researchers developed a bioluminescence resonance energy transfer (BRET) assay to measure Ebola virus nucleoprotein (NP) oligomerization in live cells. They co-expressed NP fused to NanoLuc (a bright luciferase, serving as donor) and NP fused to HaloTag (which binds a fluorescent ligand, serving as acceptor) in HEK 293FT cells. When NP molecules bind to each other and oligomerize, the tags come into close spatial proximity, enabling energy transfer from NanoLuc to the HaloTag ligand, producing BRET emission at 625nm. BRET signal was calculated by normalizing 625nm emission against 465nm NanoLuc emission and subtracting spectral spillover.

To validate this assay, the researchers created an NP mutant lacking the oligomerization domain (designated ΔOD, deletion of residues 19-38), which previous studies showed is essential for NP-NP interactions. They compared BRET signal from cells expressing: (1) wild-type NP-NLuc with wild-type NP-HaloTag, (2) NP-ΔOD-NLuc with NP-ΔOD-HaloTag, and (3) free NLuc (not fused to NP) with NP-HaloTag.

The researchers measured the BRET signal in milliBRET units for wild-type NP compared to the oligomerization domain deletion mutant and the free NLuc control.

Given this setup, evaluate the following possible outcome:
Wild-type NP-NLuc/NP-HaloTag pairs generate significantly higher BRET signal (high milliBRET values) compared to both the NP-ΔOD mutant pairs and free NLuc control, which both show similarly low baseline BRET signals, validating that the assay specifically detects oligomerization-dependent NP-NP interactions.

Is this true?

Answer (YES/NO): YES